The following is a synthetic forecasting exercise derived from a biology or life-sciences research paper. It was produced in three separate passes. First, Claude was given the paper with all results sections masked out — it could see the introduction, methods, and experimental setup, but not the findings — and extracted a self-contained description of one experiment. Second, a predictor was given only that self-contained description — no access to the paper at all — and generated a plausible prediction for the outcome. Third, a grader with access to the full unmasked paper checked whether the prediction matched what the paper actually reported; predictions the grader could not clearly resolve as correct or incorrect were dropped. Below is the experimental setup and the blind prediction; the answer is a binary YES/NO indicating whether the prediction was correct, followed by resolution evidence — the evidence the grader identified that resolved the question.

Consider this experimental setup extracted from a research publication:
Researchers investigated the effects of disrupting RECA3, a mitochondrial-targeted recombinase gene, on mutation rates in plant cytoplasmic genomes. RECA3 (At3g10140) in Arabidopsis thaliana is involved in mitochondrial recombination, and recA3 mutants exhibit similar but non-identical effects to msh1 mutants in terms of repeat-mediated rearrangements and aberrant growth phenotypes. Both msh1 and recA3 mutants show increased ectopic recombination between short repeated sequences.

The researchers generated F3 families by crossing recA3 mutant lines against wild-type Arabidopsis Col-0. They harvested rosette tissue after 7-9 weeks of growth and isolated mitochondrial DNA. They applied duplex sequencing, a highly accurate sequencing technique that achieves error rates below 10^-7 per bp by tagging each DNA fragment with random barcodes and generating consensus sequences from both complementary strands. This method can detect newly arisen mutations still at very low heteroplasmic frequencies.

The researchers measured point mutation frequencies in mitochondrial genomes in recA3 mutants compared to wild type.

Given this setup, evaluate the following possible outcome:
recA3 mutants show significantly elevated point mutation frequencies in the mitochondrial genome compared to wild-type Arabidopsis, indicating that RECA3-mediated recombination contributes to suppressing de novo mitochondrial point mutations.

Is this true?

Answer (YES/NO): NO